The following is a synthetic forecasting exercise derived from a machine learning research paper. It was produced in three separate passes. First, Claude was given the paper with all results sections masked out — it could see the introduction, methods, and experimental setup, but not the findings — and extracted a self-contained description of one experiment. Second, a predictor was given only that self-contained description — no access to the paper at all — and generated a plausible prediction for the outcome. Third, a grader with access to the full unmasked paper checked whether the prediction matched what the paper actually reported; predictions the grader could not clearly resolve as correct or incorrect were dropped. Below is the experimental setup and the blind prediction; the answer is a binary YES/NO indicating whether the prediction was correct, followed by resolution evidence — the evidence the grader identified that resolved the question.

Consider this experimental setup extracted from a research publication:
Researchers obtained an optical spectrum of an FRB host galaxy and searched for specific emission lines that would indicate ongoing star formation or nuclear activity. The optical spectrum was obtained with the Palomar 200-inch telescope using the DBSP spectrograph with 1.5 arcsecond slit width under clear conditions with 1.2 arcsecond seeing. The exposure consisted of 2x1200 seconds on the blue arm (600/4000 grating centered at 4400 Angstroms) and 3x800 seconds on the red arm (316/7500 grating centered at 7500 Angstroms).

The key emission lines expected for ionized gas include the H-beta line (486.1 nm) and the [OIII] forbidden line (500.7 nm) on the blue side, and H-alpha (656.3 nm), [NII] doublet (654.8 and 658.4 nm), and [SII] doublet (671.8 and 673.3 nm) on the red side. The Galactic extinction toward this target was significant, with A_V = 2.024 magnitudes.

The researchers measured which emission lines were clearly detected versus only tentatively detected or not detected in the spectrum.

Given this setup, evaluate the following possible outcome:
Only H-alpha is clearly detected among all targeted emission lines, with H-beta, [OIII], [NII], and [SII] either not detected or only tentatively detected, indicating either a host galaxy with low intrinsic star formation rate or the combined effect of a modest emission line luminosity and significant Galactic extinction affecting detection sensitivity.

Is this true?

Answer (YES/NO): NO